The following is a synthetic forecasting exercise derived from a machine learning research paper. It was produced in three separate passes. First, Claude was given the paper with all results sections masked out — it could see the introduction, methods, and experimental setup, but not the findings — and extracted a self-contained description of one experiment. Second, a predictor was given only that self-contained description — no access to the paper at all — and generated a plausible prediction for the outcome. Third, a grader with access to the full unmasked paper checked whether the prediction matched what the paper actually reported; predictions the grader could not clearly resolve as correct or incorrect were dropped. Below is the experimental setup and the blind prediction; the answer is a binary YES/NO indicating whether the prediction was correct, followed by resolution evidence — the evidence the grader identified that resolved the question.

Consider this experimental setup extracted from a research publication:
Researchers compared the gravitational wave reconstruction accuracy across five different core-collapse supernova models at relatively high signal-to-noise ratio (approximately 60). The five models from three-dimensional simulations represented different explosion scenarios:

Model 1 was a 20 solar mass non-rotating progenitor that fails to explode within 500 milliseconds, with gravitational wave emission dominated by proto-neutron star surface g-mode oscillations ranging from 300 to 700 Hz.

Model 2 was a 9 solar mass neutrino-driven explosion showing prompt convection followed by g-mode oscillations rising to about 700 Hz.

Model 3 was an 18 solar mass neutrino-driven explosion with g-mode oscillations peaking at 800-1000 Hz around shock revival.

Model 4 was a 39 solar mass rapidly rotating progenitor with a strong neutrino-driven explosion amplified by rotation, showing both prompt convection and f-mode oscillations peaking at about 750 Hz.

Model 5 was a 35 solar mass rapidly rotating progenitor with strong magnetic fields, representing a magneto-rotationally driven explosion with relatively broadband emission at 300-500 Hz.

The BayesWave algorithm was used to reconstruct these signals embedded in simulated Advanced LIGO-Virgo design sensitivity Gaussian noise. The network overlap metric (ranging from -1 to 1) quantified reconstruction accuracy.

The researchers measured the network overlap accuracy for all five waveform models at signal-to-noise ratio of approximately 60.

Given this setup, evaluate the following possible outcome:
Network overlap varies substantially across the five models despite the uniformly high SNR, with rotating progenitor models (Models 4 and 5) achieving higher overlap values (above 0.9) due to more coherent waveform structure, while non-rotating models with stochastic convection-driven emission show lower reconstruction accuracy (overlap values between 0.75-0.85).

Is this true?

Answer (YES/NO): NO